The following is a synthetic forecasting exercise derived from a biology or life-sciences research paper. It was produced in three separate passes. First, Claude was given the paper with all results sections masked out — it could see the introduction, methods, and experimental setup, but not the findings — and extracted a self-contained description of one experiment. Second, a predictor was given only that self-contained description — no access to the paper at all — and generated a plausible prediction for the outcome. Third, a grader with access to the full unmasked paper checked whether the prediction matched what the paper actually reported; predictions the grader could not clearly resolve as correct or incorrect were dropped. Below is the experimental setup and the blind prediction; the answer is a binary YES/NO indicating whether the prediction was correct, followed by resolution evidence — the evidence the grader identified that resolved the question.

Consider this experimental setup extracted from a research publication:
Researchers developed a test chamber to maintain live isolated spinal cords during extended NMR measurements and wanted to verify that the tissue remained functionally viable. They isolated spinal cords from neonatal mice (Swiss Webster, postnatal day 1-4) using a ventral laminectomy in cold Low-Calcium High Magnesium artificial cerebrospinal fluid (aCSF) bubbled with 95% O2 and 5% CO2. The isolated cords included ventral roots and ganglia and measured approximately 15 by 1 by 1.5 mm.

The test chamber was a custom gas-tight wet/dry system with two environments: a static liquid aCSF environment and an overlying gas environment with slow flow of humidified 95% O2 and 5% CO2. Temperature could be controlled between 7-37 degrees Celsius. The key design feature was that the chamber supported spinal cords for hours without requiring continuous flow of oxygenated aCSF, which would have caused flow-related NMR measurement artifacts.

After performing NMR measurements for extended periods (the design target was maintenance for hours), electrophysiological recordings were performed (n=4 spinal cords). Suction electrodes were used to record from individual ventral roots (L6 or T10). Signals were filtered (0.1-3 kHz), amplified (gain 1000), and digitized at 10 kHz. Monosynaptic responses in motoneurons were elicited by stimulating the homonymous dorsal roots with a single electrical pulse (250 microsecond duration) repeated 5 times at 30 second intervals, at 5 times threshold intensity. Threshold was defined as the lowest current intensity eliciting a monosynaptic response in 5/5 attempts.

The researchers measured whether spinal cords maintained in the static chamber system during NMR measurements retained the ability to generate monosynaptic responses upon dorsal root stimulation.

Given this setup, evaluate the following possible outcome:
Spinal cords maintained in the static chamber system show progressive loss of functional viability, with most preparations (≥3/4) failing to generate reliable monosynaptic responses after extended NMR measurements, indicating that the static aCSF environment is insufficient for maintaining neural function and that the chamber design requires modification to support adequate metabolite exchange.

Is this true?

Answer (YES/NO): NO